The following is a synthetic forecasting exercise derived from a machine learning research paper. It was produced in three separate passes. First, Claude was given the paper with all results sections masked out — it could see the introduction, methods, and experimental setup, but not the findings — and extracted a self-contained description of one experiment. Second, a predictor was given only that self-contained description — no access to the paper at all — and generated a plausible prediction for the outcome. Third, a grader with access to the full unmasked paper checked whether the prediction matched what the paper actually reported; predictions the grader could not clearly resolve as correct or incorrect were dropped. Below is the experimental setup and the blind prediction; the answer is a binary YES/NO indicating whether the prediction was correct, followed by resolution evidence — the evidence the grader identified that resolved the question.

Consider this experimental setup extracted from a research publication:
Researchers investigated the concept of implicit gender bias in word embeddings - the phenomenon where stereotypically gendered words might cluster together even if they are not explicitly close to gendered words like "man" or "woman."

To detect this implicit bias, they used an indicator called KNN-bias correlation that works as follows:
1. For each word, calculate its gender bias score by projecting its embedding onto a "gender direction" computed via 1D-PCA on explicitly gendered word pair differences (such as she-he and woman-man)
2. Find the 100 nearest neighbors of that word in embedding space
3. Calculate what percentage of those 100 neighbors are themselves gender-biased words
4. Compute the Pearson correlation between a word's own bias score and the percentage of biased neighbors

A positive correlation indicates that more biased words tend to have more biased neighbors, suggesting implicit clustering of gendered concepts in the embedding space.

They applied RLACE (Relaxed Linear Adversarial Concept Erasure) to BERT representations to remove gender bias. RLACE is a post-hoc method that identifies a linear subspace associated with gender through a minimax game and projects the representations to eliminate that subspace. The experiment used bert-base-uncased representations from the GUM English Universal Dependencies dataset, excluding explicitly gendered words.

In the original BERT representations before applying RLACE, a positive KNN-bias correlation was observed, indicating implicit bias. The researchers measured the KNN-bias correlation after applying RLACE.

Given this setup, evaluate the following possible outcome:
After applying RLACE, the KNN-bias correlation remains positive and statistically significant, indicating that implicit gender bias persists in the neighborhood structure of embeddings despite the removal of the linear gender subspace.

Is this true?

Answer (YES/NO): YES